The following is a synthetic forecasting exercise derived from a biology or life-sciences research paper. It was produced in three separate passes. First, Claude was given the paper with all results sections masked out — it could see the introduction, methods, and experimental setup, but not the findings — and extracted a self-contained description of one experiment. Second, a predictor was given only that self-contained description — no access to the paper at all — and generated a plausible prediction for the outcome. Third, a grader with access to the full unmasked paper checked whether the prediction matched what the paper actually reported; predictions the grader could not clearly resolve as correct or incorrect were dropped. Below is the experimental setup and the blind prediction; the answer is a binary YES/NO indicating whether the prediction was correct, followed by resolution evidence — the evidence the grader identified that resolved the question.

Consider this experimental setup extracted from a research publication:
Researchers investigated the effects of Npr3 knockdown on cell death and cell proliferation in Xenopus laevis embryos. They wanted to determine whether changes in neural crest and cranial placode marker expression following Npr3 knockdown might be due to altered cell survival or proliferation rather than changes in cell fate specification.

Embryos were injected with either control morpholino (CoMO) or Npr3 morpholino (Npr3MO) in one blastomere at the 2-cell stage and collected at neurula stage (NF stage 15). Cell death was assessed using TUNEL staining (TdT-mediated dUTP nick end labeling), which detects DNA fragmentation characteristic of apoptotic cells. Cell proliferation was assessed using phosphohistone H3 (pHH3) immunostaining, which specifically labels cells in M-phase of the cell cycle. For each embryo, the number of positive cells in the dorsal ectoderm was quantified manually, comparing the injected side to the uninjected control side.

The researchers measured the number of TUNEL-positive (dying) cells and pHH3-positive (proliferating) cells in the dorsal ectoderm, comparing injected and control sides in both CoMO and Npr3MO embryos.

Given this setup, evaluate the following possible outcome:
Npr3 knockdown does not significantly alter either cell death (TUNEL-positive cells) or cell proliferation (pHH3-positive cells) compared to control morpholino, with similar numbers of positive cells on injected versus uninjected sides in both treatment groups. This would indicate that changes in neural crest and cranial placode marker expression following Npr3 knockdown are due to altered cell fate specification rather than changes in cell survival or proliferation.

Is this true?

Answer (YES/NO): NO